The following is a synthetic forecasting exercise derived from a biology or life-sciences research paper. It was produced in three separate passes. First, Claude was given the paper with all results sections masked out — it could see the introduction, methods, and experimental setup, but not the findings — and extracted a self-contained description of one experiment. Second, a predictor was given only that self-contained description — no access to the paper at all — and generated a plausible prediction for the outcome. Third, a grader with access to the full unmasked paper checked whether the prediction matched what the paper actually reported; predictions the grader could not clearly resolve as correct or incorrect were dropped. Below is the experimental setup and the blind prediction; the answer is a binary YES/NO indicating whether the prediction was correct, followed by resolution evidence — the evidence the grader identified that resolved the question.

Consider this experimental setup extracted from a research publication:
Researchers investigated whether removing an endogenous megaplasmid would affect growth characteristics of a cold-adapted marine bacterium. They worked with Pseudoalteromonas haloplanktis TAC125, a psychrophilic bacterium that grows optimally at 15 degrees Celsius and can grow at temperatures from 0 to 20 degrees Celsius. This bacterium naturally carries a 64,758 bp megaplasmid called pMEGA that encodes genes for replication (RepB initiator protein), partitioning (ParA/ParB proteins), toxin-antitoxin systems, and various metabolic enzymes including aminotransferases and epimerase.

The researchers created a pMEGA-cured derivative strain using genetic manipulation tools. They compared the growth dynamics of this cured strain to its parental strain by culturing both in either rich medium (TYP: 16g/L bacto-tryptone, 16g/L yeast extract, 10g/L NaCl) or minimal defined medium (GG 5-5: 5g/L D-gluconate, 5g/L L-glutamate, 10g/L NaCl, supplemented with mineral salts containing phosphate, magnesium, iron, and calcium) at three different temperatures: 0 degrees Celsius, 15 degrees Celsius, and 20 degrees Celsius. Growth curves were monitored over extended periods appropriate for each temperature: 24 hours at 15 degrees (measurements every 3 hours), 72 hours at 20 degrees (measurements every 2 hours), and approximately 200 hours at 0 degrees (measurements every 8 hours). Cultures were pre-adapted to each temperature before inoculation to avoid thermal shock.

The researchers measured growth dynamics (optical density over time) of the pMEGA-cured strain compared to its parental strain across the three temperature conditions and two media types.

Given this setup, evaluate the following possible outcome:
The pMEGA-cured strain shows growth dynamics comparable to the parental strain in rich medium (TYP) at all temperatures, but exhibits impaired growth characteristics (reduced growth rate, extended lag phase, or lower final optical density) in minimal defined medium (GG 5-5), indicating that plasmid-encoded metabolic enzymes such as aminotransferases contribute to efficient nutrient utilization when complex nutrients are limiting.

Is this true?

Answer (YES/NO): NO